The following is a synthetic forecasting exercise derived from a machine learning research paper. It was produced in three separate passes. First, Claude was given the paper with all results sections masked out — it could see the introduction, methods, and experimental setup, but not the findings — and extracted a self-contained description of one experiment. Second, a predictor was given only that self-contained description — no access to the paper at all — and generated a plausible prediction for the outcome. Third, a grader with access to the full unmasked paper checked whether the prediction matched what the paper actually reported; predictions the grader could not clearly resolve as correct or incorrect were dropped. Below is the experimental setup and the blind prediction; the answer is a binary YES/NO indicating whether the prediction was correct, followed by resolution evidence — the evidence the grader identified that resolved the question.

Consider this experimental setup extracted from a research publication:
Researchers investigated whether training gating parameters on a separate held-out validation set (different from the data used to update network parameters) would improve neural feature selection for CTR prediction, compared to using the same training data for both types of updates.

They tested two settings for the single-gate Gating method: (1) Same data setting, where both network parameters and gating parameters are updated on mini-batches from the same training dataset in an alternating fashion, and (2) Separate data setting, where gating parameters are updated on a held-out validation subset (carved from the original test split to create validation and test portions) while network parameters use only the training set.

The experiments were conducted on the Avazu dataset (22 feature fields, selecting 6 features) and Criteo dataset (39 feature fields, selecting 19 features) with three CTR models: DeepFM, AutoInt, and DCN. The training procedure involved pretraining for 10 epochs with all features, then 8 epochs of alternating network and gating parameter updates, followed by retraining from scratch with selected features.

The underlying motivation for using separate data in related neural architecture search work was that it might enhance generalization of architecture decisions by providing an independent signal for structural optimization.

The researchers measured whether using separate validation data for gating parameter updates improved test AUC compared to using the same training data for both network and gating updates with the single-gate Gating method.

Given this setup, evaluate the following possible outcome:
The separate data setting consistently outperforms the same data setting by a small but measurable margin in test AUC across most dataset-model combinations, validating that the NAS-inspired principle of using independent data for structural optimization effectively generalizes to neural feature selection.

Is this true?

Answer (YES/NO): NO